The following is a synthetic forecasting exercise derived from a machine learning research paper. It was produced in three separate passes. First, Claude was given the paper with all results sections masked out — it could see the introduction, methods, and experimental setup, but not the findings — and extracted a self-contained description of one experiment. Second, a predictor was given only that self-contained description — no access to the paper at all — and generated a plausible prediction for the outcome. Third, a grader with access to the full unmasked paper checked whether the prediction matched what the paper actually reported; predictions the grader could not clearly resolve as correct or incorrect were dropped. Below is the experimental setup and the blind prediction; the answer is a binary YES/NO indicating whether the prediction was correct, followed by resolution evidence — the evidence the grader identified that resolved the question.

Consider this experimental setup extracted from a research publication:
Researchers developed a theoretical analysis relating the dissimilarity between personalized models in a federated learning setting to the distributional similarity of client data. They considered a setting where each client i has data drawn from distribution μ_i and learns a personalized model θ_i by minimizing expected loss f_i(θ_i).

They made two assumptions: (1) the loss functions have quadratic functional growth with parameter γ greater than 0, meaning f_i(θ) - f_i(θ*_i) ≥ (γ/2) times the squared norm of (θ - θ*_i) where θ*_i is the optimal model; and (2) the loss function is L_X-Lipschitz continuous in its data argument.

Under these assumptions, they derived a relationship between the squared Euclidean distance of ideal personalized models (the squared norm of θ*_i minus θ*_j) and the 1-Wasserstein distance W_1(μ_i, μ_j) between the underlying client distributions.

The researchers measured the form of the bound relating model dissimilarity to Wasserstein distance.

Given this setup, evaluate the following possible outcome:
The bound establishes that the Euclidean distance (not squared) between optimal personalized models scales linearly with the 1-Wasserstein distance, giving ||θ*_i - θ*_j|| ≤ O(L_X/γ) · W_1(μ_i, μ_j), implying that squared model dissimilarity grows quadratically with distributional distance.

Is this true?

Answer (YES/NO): NO